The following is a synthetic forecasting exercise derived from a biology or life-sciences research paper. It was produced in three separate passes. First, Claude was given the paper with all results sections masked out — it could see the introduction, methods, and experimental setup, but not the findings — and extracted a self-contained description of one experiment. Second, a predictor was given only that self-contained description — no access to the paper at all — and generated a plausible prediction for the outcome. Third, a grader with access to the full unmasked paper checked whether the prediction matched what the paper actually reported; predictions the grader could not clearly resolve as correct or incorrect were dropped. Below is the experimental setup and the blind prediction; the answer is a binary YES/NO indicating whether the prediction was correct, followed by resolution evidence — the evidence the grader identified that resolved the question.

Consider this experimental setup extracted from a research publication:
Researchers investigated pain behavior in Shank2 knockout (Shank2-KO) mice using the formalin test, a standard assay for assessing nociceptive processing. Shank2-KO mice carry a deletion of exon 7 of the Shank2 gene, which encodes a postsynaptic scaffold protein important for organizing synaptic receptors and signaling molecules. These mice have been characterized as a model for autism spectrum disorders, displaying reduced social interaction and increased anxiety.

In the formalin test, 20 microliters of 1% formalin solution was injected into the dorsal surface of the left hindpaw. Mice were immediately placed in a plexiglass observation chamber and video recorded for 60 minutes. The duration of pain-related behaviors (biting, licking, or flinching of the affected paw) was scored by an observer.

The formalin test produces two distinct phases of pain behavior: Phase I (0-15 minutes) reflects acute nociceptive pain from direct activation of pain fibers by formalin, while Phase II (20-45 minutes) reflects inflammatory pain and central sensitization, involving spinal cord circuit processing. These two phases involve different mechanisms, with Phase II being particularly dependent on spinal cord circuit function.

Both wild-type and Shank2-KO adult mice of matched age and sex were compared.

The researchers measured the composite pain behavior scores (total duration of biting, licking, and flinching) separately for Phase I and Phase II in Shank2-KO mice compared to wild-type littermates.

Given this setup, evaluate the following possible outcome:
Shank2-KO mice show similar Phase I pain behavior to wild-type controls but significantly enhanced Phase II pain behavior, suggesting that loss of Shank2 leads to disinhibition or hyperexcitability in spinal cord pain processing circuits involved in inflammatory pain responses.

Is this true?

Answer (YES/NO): YES